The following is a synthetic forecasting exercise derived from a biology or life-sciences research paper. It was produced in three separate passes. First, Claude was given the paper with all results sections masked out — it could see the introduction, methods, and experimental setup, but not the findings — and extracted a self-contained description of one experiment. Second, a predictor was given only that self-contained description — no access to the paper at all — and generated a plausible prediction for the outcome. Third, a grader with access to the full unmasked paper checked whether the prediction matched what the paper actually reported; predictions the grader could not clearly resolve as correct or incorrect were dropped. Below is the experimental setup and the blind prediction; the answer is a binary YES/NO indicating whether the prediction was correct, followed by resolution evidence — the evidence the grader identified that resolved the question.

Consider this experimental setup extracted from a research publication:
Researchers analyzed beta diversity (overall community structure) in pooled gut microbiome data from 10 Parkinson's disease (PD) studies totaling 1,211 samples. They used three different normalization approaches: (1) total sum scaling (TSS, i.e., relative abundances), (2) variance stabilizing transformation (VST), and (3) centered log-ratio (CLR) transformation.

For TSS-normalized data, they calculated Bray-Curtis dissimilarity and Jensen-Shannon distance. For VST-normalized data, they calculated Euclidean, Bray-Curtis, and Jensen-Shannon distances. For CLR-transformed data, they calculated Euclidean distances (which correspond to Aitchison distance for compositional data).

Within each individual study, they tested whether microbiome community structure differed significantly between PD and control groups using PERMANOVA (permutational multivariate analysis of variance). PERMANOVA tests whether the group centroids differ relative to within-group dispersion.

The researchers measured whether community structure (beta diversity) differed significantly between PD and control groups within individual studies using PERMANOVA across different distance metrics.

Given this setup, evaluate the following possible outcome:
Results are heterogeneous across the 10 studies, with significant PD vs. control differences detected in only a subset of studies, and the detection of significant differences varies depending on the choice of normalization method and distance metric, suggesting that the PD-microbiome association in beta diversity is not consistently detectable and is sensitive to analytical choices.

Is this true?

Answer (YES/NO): NO